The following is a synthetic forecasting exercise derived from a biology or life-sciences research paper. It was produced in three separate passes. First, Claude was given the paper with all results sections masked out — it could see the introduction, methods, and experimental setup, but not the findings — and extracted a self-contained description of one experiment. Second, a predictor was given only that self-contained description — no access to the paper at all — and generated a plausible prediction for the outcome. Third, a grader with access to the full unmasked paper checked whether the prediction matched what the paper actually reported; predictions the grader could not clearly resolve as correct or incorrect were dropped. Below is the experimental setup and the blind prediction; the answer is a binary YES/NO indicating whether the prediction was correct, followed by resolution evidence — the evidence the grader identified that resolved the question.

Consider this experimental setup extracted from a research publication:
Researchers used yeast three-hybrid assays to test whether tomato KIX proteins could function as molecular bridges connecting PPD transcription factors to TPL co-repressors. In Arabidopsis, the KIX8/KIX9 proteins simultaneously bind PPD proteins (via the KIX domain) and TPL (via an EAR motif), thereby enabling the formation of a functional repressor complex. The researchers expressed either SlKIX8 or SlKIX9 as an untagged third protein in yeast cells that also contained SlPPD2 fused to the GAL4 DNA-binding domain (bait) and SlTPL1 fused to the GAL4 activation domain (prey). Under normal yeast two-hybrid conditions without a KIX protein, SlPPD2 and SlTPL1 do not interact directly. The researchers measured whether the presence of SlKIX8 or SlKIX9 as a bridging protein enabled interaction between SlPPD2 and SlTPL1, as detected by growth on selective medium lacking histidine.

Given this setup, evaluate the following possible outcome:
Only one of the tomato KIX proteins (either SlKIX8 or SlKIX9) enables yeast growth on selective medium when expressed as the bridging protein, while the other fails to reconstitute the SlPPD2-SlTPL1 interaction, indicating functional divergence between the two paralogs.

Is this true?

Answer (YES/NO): YES